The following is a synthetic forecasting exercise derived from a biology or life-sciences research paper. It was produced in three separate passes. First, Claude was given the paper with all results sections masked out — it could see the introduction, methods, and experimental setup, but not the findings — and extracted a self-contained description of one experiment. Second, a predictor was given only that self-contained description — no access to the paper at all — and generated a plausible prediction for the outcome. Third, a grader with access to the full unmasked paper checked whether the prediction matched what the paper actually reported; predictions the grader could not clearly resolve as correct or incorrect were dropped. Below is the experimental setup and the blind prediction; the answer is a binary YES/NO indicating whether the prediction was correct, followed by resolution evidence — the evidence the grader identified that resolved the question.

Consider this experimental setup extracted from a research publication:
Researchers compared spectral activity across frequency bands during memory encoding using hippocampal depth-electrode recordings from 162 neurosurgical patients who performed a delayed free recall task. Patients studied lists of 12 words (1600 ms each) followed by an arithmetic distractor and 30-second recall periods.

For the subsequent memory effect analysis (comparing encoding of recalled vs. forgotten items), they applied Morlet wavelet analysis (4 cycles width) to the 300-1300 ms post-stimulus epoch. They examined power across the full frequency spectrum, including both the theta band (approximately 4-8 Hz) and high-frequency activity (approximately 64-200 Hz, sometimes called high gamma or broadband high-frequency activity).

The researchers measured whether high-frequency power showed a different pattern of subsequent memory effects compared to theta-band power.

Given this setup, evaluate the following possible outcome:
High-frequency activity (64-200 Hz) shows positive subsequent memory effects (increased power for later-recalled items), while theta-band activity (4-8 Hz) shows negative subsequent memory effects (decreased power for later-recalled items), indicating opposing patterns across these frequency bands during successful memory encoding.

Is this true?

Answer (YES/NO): YES